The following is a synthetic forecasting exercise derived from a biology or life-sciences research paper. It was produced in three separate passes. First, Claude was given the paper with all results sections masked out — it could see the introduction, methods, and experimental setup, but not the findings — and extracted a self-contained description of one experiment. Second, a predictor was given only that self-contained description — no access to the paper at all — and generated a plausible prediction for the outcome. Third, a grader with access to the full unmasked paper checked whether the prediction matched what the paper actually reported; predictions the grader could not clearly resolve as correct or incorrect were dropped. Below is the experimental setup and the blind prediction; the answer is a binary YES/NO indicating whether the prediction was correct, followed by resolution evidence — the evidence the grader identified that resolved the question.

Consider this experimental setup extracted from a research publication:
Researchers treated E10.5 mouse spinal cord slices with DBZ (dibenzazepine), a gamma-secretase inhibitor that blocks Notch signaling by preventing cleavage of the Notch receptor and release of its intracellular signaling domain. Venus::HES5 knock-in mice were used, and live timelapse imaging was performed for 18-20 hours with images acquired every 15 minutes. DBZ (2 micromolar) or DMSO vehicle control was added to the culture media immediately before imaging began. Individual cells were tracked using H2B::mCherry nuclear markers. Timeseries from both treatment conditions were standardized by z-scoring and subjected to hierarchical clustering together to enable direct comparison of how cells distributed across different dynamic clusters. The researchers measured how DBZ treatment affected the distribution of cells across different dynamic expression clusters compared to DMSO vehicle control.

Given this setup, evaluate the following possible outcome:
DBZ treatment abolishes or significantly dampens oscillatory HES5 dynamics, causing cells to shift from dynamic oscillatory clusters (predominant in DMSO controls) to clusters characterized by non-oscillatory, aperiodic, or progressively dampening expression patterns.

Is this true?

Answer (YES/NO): NO